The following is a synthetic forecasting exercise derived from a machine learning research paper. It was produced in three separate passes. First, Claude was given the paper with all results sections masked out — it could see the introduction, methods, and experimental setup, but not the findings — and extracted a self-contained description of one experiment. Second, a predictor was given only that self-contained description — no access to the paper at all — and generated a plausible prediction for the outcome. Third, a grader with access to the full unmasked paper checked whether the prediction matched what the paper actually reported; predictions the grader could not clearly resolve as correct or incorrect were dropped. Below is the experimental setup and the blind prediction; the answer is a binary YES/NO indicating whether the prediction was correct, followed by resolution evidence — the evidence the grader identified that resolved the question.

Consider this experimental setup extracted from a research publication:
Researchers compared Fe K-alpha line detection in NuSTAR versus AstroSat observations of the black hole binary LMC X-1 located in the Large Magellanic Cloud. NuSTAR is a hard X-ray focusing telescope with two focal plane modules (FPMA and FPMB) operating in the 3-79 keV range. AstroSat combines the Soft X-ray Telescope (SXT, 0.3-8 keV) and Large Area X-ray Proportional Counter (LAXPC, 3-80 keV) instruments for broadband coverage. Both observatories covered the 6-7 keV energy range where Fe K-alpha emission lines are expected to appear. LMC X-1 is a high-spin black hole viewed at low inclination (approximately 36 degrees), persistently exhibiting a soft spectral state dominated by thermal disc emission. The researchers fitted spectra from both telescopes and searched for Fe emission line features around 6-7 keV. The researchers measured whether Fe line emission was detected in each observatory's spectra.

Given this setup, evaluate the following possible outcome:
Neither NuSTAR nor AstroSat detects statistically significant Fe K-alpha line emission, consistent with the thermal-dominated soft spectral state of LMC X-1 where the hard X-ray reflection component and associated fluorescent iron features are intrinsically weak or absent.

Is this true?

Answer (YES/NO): NO